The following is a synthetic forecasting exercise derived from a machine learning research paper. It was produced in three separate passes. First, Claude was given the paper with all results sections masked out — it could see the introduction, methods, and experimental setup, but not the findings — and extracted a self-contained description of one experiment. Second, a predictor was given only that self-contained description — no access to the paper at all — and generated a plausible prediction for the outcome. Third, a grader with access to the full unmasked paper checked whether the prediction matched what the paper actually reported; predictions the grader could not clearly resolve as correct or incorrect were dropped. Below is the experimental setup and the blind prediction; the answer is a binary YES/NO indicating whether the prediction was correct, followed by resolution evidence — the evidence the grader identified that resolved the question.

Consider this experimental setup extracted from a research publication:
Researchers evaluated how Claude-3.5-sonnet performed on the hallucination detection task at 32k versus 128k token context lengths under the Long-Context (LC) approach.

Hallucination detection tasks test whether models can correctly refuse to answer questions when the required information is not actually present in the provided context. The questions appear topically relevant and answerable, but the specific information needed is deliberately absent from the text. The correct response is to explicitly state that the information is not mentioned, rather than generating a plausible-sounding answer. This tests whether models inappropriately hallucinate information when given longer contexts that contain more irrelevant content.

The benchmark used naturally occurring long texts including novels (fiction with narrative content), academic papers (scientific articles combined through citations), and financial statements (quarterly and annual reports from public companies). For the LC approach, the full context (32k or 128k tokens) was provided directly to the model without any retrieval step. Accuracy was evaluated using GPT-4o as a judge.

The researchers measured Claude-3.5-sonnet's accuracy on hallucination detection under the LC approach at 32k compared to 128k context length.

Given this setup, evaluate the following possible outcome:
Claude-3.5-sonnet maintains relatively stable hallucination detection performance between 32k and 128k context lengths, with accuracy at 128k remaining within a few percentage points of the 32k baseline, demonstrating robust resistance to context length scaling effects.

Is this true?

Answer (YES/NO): NO